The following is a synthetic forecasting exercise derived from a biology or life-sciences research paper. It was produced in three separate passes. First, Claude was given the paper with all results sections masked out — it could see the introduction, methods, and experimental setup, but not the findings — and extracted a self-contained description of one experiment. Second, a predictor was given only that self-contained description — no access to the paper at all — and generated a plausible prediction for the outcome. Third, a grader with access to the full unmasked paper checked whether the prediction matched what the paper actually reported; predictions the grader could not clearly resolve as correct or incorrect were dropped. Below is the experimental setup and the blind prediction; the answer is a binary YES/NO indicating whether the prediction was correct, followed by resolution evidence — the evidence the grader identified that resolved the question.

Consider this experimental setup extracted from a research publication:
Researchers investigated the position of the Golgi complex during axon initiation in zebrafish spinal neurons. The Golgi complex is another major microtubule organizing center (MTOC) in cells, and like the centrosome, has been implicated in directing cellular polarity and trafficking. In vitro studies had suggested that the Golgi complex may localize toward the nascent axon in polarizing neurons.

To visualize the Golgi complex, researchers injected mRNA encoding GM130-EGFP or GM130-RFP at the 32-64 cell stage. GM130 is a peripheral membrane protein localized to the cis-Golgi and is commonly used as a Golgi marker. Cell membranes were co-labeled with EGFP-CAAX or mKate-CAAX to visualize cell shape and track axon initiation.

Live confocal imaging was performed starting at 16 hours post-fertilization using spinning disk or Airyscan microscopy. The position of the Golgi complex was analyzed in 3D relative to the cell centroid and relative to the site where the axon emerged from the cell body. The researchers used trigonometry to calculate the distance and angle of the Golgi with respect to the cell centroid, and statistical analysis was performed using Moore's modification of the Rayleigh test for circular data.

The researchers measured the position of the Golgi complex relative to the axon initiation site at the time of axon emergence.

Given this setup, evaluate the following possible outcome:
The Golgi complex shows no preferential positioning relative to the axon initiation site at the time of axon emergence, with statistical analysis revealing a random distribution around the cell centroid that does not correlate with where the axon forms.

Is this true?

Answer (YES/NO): NO